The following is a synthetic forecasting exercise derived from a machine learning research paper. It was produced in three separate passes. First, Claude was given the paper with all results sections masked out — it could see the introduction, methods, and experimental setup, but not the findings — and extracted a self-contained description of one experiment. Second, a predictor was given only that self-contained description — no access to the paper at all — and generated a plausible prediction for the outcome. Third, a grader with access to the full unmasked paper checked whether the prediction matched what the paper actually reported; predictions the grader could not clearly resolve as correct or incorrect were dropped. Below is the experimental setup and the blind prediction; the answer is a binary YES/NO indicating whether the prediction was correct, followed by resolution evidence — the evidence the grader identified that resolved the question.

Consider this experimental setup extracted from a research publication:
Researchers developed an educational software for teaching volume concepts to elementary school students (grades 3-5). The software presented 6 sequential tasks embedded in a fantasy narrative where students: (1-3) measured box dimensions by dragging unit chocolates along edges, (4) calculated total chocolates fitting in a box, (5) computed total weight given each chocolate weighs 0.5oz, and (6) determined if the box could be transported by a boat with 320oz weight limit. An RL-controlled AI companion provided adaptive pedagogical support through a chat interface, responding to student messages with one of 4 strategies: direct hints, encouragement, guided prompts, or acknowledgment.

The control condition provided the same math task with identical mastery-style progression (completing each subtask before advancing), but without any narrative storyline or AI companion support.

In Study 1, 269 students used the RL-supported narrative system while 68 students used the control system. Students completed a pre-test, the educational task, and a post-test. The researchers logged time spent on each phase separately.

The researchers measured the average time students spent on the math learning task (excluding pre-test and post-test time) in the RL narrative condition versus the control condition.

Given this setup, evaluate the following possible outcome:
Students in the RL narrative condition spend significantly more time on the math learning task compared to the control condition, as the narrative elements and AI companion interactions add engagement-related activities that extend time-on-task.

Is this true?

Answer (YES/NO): YES